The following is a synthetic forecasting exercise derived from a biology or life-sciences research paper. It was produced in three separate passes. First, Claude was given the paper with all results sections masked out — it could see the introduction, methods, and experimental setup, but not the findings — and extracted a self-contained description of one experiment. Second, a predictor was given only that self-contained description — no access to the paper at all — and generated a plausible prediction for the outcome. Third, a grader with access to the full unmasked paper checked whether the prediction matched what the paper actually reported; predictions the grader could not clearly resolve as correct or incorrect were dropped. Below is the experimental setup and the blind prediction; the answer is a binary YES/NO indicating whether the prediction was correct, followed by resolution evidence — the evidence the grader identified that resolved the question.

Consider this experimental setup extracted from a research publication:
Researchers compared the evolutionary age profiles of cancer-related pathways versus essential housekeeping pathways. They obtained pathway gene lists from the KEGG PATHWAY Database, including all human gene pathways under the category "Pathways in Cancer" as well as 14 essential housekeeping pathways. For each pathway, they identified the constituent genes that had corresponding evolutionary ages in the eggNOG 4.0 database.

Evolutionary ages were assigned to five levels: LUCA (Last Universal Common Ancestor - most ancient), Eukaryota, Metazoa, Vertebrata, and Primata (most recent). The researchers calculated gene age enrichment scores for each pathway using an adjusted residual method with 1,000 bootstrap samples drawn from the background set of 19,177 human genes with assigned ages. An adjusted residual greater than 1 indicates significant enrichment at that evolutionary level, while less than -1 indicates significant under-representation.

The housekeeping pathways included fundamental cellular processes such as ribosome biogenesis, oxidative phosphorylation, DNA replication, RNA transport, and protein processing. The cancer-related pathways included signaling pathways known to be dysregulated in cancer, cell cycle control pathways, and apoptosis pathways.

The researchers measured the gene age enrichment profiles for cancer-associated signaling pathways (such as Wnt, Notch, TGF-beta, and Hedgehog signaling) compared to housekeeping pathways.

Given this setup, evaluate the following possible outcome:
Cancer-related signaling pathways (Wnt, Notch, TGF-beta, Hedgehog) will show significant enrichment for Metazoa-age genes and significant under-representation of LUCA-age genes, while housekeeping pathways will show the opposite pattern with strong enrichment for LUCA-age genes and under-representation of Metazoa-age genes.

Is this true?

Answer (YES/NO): NO